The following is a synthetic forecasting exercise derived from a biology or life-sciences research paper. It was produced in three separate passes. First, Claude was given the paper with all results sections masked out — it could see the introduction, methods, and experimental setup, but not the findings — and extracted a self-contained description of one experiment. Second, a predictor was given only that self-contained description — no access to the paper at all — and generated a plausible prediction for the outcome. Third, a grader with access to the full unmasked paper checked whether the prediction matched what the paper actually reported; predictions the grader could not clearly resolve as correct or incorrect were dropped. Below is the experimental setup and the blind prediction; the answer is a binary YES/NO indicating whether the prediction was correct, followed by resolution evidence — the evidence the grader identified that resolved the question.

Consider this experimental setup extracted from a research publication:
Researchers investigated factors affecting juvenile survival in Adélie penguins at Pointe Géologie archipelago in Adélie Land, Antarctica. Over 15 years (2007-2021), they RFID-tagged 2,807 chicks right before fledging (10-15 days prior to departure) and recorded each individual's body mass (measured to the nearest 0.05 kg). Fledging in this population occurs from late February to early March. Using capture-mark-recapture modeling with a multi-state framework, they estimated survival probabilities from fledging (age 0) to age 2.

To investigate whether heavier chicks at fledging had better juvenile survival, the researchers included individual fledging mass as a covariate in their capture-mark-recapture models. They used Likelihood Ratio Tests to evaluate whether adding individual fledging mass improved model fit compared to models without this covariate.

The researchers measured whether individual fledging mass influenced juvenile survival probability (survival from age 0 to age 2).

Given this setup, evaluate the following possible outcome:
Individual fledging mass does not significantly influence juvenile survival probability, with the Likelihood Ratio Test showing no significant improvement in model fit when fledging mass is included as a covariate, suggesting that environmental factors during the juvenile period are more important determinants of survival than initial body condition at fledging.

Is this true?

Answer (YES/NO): NO